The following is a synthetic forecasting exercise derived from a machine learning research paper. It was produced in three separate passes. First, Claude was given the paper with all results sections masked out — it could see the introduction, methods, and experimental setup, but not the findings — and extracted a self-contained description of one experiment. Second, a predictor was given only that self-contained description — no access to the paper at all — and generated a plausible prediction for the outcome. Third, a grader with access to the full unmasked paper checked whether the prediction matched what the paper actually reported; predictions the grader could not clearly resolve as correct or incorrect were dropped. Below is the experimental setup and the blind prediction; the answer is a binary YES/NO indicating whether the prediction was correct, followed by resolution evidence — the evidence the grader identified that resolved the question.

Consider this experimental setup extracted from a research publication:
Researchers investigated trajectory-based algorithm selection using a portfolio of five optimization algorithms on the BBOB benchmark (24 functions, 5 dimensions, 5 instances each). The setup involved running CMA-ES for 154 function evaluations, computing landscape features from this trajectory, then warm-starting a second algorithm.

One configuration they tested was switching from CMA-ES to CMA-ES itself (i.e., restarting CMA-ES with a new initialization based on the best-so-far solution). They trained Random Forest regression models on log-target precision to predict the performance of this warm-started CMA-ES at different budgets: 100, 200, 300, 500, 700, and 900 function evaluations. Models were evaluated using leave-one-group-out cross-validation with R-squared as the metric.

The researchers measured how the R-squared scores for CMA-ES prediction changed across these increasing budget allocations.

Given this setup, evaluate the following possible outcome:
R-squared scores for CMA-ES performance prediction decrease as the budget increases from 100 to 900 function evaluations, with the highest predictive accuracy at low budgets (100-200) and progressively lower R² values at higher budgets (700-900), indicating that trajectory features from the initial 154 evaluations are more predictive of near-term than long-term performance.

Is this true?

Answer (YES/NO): NO